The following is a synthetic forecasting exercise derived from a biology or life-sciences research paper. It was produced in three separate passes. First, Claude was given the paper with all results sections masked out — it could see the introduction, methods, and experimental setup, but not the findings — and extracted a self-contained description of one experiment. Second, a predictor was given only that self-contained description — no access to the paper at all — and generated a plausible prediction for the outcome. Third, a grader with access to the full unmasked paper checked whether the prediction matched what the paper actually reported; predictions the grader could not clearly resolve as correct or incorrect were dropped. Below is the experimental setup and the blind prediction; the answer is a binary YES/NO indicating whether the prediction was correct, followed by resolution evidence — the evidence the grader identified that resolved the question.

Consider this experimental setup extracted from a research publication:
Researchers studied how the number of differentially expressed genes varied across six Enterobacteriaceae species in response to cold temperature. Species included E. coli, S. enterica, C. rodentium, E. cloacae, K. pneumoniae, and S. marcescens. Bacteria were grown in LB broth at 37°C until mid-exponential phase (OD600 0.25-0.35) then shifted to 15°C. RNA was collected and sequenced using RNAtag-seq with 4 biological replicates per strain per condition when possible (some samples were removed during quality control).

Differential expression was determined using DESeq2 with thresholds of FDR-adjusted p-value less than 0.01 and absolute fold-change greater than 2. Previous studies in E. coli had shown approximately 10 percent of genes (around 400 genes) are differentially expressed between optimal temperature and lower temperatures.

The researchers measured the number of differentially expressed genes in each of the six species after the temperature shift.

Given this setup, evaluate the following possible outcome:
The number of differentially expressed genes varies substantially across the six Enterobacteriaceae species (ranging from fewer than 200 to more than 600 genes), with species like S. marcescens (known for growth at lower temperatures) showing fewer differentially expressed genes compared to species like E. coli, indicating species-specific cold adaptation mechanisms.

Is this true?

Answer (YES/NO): NO